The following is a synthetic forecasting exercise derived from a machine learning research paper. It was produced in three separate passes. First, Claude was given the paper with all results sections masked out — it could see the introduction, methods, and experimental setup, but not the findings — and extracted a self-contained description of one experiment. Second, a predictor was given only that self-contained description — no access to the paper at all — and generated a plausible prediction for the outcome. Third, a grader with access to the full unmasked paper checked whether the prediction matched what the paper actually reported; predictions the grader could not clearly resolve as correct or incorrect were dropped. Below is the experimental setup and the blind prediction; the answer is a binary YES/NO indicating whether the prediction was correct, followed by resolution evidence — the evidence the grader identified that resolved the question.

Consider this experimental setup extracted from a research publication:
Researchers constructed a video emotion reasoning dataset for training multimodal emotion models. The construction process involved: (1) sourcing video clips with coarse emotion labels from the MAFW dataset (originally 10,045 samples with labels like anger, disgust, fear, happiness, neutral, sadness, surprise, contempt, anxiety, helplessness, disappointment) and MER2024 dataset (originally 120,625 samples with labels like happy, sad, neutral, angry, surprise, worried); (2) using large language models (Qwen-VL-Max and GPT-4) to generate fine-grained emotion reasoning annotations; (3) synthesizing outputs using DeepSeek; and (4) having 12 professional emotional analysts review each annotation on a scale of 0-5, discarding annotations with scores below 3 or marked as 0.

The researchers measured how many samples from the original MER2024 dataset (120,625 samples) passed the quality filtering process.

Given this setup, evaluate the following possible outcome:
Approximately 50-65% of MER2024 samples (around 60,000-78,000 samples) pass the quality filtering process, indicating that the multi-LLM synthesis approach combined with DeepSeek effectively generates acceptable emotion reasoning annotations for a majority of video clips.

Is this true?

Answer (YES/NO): NO